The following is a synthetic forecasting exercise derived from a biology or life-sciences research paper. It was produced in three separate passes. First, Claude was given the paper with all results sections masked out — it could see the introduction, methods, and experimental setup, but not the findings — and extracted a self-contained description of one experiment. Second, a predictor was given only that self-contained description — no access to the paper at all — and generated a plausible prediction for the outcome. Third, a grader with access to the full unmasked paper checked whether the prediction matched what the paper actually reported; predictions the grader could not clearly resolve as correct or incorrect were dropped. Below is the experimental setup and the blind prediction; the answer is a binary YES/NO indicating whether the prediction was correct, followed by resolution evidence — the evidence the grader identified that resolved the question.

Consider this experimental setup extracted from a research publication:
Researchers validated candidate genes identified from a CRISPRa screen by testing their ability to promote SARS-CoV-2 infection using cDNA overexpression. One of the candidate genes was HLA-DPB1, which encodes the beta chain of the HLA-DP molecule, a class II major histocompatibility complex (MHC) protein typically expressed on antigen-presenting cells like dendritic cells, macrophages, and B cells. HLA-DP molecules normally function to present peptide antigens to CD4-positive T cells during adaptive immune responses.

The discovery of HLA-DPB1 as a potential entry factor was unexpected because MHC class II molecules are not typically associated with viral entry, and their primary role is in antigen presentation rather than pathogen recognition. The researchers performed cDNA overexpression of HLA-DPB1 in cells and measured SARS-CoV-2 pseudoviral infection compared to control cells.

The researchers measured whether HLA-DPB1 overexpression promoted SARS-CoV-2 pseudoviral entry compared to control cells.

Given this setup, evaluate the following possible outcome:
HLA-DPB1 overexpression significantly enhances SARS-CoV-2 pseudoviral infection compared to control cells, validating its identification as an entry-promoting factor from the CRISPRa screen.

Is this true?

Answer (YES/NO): NO